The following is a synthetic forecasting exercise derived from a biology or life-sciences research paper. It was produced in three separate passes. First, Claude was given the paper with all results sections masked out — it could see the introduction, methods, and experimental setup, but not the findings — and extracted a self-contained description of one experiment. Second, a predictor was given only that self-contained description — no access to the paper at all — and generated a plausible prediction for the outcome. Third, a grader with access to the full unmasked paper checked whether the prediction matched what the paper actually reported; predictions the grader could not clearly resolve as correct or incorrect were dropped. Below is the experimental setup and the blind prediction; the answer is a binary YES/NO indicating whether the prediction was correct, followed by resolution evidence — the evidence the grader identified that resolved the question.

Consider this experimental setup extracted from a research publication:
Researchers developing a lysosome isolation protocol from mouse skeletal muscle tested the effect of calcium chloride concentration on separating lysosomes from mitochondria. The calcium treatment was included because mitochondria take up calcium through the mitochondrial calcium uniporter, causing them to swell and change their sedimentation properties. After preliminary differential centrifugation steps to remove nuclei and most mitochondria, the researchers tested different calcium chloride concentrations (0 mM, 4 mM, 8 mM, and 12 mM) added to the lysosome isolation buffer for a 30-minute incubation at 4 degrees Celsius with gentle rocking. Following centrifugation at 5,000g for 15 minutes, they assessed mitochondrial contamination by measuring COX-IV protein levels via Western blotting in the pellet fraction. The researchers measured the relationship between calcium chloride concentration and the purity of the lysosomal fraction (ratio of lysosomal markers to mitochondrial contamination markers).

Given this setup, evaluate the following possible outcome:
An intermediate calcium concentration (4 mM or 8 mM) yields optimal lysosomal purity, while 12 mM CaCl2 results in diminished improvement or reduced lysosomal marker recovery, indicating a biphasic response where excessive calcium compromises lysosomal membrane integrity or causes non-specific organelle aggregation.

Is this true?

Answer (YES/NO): NO